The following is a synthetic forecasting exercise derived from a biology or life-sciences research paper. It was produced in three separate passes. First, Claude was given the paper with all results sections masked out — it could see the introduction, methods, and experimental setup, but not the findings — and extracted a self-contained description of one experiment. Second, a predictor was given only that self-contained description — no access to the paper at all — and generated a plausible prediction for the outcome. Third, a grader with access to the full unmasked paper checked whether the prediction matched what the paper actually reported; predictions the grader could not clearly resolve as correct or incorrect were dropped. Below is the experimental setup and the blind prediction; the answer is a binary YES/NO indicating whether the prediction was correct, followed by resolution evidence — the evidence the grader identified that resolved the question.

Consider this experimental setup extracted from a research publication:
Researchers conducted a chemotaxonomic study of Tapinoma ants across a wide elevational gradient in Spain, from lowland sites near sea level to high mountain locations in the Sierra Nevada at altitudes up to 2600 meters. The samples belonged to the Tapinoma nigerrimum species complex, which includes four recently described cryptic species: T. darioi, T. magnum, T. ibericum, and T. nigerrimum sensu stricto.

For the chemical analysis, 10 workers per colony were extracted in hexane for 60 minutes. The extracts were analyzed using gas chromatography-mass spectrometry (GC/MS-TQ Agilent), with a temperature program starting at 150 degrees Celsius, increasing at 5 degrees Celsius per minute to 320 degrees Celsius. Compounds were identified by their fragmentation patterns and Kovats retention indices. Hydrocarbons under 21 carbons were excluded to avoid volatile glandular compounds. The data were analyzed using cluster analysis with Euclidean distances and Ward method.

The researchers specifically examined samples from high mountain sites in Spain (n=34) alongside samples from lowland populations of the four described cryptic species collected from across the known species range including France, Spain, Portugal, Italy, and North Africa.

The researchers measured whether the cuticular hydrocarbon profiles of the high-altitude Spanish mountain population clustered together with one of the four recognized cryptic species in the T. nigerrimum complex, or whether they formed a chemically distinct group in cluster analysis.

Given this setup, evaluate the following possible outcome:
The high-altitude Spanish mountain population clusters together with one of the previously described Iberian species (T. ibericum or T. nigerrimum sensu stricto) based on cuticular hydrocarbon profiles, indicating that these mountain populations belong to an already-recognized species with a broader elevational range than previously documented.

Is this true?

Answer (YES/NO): NO